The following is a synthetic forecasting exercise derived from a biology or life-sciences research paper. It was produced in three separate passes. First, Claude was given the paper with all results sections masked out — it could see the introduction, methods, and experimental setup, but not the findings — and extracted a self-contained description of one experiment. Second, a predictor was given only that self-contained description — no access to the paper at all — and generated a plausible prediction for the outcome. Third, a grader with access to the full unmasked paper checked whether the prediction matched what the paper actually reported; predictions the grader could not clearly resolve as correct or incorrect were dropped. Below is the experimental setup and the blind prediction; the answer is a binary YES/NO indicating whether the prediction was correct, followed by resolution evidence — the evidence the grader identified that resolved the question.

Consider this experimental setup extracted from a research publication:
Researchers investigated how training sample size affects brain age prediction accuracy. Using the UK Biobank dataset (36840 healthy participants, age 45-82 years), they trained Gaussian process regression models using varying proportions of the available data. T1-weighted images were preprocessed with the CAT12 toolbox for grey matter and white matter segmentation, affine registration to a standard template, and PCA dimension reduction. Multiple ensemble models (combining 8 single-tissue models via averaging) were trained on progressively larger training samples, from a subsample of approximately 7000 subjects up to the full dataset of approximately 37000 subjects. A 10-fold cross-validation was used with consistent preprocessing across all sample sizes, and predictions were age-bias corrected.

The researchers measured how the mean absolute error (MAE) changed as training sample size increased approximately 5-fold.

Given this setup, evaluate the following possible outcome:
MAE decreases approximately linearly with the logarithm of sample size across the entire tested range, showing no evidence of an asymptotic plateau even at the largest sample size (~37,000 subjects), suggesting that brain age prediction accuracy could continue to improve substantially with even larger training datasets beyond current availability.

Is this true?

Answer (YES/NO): NO